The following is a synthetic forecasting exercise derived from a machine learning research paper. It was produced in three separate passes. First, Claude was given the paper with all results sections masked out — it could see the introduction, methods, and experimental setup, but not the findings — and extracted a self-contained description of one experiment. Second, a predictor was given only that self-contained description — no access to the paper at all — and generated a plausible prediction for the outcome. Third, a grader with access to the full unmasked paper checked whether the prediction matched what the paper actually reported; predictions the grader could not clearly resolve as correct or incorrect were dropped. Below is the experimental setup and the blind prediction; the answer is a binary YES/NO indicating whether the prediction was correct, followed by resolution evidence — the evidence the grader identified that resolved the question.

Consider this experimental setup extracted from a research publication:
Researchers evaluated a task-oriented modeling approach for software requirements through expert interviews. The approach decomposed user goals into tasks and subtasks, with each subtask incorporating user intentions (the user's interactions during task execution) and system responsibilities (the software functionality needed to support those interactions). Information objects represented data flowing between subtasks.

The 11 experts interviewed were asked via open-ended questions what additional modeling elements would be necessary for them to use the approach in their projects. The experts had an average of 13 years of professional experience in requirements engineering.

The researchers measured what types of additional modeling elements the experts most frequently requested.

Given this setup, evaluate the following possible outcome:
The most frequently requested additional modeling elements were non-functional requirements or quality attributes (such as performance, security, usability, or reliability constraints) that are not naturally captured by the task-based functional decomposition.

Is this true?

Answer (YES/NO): NO